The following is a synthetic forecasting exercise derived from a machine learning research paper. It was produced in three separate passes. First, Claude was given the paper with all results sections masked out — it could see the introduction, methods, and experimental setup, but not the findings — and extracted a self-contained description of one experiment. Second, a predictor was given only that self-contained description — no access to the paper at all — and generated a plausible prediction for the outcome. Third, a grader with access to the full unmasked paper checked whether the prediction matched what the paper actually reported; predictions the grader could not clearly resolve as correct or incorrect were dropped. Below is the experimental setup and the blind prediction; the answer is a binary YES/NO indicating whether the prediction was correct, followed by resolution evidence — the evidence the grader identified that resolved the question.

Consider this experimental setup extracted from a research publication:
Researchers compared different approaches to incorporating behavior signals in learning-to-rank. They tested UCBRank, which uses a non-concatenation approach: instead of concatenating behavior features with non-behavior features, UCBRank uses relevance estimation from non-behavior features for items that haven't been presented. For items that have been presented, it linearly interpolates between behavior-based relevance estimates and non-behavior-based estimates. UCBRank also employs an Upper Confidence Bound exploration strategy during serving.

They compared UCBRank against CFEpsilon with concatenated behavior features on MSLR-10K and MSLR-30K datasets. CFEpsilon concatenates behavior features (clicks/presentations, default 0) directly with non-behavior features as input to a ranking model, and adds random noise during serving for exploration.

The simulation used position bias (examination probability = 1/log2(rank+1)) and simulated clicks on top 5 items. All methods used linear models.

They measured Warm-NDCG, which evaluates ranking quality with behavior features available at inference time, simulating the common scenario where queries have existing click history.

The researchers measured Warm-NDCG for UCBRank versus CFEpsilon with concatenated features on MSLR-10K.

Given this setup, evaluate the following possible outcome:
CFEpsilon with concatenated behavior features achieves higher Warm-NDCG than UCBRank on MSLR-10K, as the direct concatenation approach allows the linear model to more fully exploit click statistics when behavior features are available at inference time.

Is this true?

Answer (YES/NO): NO